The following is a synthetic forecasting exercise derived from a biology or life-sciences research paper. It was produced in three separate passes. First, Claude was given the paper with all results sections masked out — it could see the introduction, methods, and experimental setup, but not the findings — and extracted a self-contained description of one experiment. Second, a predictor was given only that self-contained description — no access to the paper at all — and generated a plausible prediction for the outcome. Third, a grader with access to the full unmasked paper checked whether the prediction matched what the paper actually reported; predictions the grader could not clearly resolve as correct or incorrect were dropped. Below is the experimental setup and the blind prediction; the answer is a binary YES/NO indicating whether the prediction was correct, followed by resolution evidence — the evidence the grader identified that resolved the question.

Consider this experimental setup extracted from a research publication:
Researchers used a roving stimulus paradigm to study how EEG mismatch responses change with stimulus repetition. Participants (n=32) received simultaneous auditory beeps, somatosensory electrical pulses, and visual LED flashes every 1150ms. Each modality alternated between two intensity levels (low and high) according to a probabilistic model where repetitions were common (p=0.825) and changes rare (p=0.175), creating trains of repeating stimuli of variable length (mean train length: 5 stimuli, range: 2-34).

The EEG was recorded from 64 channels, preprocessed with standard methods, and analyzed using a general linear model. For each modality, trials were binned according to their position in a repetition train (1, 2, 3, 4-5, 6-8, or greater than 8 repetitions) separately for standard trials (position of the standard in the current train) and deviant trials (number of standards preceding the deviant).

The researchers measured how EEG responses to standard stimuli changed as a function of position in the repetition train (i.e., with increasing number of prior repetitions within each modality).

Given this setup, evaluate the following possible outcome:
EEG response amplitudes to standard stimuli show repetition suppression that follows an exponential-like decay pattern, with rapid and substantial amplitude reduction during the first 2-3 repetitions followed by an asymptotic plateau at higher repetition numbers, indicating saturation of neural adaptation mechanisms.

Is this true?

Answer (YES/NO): NO